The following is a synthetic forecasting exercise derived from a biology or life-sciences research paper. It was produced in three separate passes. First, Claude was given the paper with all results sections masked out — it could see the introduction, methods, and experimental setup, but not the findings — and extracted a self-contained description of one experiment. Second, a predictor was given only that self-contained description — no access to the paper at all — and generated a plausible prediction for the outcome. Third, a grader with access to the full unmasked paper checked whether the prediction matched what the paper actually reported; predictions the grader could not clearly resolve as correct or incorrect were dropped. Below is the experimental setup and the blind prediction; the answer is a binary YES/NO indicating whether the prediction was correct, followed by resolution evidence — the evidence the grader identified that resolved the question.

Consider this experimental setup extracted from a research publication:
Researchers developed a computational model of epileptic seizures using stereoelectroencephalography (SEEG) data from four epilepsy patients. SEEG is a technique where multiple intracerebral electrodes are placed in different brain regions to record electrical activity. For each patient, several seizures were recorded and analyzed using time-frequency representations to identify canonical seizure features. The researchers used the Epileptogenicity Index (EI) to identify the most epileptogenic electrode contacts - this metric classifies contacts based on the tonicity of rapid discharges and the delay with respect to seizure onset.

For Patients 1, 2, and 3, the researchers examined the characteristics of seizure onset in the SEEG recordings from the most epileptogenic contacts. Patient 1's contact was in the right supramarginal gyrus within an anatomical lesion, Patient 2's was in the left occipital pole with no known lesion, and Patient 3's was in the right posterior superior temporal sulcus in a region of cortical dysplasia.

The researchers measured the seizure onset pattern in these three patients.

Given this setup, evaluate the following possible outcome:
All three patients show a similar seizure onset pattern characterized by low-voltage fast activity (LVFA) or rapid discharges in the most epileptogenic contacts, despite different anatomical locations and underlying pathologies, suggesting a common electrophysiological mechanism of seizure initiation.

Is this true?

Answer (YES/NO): NO